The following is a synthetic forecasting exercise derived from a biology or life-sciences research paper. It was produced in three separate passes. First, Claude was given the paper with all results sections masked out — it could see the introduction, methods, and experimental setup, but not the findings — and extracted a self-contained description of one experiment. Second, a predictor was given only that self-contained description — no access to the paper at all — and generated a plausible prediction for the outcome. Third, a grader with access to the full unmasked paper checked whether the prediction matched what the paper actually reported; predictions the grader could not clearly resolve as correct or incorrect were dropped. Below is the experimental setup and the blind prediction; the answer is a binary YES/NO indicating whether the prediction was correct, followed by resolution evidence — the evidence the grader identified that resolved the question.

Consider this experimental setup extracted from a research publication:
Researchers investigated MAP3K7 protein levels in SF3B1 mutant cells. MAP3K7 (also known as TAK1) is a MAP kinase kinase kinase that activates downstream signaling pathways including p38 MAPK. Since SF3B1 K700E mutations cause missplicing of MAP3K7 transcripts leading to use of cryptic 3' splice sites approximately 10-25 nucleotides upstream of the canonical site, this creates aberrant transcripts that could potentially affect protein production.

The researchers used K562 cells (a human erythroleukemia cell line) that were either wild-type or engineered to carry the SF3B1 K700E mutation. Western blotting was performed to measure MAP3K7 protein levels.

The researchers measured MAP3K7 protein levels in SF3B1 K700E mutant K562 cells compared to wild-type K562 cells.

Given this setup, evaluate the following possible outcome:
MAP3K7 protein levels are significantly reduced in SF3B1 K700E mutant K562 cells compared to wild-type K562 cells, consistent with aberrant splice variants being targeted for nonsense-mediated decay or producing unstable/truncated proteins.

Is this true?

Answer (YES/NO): YES